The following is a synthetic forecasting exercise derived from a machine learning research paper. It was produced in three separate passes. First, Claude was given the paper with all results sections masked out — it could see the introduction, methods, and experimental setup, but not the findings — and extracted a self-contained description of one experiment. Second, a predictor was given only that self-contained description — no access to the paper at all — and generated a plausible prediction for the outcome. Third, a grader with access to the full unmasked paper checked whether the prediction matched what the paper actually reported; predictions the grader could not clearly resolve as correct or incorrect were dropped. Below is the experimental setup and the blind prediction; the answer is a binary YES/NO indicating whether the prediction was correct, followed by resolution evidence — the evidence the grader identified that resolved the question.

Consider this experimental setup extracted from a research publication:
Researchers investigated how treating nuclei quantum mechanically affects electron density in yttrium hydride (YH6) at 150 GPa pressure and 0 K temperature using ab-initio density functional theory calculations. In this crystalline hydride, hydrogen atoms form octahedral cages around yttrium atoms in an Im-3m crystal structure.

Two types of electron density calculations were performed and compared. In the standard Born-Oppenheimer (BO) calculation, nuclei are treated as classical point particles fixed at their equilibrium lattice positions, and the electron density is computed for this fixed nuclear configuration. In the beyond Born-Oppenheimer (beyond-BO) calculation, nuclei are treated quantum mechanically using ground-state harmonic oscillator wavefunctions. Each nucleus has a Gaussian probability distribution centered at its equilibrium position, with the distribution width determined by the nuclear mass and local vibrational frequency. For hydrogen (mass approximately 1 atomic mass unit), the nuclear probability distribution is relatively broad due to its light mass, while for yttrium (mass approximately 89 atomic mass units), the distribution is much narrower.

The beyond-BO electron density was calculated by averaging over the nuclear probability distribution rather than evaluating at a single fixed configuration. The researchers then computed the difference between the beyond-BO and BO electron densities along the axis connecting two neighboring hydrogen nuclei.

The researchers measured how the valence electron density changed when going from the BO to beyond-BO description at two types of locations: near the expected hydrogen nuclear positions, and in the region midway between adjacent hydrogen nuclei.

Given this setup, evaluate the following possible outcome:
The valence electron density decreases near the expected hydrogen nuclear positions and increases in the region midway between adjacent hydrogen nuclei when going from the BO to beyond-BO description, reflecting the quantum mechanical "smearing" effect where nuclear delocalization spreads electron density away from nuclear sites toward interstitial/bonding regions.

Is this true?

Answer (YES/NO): YES